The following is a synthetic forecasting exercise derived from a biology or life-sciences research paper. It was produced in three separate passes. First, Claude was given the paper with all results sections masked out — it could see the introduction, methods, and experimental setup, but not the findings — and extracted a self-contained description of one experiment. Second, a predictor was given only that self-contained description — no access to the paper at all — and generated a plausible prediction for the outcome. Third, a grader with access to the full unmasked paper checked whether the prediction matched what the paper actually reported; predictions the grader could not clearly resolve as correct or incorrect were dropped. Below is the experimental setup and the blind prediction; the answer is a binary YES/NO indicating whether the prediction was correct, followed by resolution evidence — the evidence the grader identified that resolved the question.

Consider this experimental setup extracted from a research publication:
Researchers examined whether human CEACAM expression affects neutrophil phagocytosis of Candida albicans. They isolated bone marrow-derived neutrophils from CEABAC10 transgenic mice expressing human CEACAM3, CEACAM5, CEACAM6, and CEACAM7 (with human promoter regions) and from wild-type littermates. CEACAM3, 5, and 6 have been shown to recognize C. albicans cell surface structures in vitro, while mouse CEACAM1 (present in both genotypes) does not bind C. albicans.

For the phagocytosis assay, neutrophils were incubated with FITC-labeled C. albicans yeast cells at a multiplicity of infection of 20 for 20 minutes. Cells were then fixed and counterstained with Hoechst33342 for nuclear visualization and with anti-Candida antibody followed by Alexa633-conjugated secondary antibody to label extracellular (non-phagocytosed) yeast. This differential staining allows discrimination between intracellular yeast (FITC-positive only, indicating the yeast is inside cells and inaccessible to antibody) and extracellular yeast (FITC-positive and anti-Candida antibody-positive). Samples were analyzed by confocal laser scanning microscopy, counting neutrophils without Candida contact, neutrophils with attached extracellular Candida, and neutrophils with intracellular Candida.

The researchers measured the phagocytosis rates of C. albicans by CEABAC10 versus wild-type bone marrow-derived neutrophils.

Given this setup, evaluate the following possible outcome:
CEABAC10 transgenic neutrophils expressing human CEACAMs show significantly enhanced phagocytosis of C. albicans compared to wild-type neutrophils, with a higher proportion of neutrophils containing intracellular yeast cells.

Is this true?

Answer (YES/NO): NO